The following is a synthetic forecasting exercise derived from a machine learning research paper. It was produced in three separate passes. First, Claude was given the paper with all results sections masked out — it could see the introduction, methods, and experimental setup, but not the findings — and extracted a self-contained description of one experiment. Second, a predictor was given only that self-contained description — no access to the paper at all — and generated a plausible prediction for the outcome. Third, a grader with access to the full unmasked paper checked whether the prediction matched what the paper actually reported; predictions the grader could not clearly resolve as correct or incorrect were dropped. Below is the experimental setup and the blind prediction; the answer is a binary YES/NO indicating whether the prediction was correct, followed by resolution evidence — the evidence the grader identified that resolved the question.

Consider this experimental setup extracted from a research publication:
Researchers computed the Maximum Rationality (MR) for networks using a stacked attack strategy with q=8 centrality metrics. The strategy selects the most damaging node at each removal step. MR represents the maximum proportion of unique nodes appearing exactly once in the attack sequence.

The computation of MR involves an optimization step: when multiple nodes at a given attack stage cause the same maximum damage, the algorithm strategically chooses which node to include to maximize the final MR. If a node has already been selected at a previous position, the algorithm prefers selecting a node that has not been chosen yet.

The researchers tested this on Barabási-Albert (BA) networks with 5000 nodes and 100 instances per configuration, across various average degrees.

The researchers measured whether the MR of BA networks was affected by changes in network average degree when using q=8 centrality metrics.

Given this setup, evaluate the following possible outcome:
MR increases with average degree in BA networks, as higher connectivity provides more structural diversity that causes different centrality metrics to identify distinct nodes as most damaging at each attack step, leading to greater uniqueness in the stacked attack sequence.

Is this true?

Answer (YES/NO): NO